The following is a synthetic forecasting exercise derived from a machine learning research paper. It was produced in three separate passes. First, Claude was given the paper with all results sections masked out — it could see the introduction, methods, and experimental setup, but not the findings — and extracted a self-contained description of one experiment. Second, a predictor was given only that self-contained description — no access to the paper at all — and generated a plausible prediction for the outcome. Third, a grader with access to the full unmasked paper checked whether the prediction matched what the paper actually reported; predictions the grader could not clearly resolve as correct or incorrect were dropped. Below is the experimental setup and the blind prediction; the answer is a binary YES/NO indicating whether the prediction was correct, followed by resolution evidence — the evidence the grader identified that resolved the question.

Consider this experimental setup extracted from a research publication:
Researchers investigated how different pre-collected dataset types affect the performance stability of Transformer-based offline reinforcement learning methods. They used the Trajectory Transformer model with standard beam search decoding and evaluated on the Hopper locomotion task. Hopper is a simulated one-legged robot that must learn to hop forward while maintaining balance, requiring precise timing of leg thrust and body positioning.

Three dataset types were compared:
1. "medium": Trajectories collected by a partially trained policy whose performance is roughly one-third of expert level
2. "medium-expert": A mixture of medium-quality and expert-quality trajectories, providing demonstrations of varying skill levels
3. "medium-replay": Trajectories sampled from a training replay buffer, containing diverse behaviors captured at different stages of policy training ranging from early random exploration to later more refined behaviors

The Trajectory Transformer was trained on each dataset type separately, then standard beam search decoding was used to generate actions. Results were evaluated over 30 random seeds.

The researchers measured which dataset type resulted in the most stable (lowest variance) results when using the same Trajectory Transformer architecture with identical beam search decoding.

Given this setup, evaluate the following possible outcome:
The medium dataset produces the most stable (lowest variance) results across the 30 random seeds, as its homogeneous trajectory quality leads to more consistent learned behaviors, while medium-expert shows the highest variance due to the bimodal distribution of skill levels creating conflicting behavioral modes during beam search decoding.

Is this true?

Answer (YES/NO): NO